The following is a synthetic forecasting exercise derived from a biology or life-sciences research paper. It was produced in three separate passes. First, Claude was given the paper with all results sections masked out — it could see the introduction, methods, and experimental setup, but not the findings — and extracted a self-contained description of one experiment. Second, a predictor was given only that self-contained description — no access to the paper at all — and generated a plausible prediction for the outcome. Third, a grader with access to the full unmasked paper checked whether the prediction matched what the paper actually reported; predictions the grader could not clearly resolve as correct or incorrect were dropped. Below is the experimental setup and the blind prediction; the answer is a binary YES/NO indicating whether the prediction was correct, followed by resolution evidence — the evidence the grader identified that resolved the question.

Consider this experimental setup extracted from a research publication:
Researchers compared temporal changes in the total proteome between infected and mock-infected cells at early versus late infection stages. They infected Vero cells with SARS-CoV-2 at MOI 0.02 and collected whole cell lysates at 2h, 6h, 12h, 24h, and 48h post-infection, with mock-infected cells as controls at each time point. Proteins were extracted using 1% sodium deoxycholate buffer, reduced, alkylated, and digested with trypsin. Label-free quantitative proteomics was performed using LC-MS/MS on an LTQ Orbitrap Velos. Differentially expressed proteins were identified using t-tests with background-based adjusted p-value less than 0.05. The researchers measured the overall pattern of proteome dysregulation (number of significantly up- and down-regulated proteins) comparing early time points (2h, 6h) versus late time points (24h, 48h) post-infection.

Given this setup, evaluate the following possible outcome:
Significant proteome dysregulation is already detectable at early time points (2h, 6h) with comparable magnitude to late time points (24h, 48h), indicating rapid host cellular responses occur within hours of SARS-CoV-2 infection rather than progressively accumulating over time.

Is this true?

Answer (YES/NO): NO